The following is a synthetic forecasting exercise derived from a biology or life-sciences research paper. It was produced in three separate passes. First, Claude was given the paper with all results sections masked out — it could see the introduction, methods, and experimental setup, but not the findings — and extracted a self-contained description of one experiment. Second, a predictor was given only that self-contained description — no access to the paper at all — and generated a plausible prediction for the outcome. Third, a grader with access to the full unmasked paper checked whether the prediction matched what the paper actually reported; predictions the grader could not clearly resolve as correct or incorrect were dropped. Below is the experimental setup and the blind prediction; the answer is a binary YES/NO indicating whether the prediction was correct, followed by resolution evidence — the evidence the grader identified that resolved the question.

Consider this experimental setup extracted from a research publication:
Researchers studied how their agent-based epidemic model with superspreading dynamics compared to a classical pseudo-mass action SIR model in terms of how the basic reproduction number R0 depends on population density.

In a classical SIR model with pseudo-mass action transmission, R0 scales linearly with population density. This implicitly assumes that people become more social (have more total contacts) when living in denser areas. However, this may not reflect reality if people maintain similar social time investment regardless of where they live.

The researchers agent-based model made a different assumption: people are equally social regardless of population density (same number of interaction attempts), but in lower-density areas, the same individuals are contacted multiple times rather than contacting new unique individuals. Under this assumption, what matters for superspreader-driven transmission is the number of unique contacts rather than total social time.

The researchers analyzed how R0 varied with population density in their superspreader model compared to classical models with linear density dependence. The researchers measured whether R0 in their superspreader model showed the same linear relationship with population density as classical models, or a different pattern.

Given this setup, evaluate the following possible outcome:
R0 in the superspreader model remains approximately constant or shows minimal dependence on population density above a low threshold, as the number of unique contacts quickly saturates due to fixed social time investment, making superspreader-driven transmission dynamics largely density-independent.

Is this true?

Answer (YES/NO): NO